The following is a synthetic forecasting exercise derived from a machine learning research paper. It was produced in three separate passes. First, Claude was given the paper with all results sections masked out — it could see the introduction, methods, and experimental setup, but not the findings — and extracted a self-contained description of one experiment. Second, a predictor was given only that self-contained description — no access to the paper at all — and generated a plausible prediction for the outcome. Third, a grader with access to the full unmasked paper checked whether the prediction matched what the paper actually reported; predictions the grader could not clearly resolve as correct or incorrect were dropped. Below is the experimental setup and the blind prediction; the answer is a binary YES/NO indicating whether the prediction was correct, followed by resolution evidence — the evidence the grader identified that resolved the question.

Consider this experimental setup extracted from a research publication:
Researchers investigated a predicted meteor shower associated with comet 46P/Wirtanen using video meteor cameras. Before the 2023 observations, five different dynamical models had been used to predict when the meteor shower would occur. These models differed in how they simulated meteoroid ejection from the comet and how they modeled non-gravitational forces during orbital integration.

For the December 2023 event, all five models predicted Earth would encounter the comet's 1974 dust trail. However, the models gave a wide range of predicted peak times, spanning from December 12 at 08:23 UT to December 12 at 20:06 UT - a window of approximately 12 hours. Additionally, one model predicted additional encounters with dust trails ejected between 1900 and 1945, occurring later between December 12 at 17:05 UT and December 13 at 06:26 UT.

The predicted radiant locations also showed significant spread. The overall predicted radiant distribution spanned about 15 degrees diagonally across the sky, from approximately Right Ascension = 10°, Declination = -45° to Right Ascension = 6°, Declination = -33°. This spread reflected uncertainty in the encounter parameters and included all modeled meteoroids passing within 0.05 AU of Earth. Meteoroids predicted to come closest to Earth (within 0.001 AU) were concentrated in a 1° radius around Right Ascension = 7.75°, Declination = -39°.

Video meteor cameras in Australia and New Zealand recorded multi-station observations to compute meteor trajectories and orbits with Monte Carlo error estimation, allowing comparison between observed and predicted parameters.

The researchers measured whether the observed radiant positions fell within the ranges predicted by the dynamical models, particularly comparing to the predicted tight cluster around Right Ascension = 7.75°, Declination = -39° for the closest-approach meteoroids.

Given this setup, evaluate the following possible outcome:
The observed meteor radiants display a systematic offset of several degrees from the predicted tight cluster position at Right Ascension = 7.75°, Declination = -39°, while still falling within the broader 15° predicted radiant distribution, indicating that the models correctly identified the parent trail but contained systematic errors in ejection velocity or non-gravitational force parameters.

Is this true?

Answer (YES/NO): NO